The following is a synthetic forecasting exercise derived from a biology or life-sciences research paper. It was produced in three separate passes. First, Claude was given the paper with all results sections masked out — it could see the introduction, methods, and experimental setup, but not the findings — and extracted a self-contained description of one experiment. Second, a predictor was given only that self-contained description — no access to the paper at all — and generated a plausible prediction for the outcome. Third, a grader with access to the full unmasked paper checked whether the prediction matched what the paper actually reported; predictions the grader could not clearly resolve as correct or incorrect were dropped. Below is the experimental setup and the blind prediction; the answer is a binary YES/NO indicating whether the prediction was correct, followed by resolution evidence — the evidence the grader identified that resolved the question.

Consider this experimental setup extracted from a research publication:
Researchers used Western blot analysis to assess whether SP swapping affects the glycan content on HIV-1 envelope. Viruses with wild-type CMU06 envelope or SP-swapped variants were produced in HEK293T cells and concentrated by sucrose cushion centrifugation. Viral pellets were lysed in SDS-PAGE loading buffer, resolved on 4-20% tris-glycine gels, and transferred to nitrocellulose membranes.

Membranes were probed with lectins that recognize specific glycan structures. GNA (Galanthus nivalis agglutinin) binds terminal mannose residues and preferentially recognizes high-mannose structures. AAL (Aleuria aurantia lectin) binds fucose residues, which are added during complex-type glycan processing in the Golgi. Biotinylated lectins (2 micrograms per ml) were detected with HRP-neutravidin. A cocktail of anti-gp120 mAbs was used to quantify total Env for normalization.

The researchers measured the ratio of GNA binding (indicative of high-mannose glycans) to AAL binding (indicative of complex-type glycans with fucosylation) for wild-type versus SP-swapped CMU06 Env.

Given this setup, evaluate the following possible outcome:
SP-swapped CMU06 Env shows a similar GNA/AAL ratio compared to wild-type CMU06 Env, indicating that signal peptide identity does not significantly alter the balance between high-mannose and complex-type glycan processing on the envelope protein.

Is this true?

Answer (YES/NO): NO